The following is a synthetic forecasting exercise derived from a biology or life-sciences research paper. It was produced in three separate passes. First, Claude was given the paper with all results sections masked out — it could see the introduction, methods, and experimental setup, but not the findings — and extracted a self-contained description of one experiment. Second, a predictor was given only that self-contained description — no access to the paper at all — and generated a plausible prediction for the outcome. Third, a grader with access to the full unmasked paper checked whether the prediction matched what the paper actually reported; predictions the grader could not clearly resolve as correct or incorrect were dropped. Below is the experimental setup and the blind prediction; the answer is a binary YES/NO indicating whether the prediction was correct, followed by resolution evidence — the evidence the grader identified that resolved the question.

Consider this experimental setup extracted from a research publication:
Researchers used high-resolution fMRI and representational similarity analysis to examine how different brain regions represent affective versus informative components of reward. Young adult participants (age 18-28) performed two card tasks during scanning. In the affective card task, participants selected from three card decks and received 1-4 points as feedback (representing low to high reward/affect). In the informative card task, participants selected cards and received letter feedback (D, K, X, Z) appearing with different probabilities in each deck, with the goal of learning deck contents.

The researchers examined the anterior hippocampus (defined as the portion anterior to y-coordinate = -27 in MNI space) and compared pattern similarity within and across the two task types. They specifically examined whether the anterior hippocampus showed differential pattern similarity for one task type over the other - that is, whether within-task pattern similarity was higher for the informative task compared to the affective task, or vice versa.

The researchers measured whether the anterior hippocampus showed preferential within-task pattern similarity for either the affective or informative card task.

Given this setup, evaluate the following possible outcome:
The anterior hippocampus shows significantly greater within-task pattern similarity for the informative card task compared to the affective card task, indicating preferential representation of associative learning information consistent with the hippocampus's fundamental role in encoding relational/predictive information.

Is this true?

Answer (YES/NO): NO